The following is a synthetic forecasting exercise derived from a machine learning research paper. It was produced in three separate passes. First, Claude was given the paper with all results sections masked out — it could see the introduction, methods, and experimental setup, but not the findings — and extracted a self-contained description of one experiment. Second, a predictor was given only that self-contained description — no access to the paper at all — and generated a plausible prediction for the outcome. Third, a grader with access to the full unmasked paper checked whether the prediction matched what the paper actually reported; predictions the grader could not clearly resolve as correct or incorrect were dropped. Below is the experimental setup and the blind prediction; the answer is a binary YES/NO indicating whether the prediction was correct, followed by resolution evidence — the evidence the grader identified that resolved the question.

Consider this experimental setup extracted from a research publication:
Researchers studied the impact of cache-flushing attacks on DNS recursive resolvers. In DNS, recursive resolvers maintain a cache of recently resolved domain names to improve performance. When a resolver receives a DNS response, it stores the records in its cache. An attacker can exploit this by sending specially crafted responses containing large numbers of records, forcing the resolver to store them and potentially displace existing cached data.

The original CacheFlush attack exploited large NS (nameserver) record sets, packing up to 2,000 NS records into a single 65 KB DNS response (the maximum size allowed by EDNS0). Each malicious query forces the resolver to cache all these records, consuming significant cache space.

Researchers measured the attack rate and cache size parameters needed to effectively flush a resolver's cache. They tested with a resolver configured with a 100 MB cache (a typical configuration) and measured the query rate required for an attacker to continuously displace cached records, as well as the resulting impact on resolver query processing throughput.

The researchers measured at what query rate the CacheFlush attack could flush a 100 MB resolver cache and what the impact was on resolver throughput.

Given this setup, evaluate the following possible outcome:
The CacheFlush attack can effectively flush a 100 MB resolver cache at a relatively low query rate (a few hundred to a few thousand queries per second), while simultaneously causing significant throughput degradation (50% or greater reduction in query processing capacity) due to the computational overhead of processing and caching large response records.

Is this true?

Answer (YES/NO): YES